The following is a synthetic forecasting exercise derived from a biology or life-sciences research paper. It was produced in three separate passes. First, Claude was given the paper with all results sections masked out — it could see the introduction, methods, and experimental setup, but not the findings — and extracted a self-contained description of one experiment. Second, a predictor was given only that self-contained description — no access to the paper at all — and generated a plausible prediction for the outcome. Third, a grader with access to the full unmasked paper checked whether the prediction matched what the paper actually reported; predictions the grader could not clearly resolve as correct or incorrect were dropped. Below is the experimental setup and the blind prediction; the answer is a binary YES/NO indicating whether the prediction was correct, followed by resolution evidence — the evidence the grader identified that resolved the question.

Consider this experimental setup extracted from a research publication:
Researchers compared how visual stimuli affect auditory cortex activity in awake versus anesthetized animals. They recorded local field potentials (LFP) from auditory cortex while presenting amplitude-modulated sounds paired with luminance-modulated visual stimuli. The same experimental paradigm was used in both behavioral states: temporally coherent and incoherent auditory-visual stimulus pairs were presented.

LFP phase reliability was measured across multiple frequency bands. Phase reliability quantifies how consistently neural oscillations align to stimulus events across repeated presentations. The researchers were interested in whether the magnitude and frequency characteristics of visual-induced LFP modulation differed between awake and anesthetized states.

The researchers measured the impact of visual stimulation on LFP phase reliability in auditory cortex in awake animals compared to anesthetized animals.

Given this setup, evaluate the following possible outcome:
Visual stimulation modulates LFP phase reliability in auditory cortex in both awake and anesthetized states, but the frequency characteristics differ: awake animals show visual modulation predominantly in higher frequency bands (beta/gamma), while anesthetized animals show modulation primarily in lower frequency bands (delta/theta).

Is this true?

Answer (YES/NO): NO